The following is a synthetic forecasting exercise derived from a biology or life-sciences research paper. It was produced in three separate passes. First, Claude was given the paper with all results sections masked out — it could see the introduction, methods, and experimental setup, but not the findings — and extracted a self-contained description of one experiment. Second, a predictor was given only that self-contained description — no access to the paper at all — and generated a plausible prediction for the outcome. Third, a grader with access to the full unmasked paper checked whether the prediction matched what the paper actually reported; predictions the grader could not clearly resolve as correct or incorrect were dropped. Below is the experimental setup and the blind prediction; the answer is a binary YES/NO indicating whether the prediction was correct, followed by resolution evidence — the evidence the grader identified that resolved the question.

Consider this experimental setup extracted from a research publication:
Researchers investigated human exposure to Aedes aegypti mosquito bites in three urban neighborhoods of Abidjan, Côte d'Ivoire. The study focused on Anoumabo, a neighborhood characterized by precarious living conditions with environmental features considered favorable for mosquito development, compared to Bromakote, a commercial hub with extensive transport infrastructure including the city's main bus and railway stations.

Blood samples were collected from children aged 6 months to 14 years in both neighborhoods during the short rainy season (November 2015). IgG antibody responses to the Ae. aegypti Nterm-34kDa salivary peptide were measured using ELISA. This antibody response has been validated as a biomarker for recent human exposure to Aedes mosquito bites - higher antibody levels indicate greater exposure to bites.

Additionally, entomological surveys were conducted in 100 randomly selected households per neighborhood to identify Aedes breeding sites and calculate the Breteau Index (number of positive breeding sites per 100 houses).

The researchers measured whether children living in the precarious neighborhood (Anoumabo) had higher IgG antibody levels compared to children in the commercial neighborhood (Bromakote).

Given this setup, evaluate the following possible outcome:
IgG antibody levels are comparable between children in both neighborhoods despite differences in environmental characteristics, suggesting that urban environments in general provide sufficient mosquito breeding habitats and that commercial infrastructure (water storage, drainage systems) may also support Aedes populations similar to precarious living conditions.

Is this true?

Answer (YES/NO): NO